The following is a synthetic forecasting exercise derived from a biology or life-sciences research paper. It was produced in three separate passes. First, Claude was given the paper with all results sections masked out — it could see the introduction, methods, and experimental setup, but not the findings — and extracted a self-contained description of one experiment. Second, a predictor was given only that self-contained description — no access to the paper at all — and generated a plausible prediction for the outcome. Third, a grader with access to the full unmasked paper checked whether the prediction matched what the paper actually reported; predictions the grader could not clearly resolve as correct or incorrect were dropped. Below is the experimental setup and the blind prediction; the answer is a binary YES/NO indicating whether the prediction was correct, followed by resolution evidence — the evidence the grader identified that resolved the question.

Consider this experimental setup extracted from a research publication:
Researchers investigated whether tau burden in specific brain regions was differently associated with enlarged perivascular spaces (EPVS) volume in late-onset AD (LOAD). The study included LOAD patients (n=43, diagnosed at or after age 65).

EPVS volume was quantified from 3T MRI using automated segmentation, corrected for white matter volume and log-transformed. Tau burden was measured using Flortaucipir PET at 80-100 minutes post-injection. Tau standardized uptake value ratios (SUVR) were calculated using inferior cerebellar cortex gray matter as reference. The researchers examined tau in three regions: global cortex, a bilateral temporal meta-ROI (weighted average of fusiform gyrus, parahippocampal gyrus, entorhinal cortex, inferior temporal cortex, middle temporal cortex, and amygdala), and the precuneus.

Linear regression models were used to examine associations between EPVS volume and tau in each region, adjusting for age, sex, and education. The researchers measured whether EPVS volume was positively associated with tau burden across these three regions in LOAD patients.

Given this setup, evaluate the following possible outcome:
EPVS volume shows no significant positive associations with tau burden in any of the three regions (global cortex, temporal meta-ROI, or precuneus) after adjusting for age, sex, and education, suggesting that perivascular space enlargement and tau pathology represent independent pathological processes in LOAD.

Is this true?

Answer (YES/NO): NO